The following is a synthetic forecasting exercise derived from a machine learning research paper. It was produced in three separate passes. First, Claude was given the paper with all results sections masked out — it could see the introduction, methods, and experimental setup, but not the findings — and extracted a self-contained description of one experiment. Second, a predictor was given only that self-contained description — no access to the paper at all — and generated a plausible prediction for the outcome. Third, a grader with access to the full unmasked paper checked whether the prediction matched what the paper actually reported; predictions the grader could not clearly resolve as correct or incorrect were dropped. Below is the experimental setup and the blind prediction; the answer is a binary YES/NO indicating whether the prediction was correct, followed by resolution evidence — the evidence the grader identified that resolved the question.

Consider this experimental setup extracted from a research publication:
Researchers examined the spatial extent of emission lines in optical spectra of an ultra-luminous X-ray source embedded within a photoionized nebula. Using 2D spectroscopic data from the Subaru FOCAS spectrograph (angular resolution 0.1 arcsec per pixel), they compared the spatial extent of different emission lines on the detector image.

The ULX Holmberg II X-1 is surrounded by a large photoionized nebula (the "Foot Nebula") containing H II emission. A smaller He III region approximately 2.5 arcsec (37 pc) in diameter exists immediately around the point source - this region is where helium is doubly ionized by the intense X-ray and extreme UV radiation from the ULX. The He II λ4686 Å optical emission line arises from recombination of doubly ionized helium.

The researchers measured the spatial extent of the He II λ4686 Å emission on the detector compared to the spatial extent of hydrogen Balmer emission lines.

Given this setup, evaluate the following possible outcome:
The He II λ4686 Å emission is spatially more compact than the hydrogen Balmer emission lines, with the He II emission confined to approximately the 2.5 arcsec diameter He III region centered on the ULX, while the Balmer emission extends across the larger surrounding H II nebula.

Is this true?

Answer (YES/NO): YES